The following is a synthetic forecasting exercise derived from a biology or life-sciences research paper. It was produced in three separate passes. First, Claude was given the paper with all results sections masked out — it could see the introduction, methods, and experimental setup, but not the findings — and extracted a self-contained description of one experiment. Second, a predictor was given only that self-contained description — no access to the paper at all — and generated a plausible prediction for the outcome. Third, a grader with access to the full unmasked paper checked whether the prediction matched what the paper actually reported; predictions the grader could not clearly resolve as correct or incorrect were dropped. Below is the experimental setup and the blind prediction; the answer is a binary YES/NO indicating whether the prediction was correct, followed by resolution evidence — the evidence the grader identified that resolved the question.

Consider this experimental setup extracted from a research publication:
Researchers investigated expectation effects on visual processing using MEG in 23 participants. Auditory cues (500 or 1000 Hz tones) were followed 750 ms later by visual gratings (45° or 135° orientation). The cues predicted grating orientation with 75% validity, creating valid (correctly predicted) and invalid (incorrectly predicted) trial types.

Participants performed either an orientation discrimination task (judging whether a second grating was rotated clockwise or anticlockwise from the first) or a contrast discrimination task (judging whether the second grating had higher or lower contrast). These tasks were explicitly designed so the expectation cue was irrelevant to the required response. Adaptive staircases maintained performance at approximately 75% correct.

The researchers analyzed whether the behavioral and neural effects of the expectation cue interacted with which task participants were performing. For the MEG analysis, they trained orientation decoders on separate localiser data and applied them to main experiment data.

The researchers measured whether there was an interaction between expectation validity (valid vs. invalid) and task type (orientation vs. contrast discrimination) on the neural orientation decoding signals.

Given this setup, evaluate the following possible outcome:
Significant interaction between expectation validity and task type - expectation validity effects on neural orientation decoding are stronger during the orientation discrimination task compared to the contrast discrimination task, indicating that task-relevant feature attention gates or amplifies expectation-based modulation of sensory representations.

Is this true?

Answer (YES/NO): NO